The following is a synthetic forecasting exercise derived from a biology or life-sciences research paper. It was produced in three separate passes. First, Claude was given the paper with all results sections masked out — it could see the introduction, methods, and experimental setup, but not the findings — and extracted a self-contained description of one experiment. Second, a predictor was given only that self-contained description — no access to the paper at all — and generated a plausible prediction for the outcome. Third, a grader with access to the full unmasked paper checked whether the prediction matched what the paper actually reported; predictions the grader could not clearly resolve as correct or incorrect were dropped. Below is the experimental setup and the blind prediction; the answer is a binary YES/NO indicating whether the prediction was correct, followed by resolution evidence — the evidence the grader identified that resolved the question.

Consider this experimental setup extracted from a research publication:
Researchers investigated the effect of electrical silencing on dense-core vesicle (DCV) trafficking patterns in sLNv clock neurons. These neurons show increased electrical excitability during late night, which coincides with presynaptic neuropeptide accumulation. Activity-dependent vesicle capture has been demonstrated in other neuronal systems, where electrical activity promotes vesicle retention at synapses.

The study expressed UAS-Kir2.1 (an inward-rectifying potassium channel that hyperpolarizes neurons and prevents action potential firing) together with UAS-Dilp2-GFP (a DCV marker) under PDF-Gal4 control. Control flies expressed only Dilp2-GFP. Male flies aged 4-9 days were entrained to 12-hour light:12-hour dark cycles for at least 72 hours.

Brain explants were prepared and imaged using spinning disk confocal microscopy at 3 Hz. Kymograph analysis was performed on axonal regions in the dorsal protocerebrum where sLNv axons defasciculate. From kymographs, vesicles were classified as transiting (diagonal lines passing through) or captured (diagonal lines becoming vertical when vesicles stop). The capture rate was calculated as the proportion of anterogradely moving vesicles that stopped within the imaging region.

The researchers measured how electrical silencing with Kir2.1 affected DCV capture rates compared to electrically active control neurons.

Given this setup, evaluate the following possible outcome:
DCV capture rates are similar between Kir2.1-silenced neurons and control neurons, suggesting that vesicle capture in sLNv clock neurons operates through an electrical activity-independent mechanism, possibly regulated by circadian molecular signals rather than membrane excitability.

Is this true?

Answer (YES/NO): NO